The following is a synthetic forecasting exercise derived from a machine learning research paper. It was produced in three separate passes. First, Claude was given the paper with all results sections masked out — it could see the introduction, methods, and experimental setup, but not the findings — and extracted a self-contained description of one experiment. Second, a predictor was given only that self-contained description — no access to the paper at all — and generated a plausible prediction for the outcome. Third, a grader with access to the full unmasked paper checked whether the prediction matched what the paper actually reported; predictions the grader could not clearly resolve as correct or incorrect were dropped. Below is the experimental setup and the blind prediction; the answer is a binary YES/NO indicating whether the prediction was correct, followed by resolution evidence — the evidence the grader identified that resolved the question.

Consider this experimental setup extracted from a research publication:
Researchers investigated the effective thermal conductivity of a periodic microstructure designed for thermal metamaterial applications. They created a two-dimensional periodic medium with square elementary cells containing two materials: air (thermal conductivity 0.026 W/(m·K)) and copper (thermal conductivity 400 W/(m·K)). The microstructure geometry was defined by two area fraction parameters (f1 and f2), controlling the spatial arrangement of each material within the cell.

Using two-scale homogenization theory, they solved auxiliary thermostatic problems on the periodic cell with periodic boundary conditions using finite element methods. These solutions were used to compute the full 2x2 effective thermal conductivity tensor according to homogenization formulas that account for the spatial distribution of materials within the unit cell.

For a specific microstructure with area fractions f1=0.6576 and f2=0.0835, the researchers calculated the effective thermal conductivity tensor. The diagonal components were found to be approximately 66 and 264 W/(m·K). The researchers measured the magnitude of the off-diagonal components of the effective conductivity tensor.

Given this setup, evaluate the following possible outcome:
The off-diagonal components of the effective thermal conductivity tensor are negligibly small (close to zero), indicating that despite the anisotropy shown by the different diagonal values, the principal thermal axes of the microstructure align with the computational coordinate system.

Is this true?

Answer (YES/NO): YES